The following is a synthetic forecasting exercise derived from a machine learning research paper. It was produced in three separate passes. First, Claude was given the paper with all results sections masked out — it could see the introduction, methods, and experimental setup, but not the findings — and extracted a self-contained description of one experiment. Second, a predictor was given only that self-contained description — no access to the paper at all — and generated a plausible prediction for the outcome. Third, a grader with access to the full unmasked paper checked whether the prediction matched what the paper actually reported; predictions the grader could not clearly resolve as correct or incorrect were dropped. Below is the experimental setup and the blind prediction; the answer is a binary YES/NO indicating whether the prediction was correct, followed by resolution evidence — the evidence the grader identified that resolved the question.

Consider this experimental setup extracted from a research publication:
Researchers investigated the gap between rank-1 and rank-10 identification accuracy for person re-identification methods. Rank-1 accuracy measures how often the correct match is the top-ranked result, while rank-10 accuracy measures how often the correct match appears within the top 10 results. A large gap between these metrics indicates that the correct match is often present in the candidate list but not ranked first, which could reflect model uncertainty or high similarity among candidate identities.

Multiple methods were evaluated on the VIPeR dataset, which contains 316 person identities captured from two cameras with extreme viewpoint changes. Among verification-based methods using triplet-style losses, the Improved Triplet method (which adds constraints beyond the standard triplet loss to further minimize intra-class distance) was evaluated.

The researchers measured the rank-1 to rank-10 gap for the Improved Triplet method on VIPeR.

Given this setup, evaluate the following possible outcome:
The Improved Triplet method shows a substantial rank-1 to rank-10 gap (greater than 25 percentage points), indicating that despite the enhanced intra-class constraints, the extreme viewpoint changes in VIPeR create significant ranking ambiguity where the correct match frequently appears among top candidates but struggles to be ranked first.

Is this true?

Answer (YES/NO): YES